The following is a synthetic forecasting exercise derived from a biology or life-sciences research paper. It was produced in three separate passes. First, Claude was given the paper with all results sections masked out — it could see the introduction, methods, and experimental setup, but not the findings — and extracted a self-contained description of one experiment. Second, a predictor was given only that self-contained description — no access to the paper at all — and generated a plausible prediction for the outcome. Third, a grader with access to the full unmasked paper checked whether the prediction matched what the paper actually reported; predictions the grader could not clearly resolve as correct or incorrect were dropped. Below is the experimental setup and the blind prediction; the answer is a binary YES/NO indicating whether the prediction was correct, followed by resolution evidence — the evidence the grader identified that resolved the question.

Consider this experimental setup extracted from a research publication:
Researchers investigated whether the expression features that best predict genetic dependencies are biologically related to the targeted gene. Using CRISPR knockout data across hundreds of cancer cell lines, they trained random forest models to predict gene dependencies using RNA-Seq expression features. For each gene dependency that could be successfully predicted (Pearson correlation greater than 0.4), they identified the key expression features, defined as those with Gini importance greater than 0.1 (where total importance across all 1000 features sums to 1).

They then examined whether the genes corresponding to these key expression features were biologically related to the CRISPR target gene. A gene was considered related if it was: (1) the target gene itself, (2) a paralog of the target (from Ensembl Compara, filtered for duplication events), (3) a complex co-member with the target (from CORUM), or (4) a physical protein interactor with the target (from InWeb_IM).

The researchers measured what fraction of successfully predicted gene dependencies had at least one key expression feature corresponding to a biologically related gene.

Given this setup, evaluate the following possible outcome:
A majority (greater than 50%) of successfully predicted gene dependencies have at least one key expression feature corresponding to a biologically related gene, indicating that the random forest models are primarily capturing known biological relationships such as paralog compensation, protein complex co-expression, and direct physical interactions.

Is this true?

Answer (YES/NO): NO